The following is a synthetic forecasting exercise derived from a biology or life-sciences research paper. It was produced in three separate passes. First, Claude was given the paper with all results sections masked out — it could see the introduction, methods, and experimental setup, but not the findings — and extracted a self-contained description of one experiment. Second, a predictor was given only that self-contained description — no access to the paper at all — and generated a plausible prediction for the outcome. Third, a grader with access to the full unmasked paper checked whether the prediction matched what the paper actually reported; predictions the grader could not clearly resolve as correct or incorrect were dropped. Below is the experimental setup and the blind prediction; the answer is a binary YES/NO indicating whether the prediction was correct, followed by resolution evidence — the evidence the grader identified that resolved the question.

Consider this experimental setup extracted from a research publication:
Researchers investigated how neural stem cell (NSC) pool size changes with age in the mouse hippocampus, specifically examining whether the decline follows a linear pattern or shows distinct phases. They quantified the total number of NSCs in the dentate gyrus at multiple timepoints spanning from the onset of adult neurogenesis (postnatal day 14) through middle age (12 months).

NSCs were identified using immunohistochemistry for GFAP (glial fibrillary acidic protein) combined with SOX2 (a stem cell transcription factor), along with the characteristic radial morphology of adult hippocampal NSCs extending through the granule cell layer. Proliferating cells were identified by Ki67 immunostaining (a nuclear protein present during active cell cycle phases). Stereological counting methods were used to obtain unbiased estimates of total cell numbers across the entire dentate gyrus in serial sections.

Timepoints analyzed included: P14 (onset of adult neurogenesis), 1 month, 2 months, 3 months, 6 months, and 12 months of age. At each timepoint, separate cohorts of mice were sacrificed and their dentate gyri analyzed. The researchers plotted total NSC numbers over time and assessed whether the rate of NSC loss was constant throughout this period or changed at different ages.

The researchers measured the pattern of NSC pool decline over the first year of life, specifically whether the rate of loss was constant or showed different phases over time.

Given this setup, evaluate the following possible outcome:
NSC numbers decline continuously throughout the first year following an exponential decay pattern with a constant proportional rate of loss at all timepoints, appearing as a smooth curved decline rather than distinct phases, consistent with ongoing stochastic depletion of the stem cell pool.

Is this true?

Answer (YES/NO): NO